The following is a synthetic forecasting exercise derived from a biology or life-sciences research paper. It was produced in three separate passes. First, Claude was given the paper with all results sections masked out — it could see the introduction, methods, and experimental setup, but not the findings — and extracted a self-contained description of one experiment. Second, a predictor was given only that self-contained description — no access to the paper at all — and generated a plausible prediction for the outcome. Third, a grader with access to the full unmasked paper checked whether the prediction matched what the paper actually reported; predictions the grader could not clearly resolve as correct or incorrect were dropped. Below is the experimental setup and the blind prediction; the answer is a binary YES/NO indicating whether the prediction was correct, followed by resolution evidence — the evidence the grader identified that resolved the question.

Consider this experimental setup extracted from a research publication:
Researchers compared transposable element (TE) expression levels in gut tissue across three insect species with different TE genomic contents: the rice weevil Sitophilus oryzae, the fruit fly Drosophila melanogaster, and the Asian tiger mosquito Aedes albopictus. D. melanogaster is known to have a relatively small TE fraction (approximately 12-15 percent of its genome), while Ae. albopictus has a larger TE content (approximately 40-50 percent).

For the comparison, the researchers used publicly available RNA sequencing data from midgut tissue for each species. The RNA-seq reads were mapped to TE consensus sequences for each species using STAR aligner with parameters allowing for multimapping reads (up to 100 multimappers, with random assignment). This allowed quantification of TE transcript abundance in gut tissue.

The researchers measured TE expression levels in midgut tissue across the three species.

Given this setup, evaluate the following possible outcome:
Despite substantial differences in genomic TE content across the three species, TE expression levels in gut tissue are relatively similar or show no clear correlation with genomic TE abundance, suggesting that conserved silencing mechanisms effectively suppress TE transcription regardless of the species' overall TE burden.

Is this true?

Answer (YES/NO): NO